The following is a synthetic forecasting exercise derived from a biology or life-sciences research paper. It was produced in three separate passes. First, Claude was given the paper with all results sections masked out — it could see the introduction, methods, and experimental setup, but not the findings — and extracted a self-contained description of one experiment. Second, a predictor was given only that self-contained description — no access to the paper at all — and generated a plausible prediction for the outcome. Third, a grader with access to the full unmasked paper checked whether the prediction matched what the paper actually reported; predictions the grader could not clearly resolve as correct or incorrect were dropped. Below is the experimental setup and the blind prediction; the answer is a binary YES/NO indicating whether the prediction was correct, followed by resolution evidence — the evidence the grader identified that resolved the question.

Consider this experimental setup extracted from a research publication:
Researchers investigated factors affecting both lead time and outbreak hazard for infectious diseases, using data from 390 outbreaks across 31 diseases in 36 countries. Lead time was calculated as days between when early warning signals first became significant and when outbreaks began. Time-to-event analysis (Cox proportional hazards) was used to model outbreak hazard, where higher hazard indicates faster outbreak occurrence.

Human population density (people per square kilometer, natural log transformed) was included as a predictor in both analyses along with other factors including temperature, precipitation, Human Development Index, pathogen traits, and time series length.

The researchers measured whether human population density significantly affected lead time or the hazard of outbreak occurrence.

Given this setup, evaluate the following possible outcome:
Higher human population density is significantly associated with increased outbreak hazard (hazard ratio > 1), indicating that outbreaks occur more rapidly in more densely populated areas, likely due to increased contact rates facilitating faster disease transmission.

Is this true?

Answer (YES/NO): NO